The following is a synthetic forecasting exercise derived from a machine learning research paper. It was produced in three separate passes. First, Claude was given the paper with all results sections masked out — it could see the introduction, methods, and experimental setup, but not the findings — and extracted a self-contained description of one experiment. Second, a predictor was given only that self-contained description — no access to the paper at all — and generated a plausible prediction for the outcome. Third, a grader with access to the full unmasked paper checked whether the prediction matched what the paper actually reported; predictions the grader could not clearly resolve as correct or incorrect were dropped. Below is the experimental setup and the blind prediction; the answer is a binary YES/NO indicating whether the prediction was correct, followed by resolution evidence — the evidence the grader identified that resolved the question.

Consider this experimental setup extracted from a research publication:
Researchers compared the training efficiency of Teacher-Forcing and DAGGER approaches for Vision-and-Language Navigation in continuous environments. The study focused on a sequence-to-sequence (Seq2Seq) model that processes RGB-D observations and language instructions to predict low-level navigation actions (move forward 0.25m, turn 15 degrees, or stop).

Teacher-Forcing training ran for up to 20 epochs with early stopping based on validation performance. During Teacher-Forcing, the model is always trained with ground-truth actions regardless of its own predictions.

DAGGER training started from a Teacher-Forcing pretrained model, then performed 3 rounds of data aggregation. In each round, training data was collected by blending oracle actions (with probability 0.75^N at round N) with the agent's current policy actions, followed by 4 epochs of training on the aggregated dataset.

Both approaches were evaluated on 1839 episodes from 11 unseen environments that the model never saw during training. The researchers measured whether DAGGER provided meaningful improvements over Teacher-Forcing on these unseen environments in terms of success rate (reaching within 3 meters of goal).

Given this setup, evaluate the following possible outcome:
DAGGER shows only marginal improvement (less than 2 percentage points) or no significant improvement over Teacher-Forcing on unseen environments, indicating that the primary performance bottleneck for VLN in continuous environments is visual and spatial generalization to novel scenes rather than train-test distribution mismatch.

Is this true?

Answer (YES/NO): NO